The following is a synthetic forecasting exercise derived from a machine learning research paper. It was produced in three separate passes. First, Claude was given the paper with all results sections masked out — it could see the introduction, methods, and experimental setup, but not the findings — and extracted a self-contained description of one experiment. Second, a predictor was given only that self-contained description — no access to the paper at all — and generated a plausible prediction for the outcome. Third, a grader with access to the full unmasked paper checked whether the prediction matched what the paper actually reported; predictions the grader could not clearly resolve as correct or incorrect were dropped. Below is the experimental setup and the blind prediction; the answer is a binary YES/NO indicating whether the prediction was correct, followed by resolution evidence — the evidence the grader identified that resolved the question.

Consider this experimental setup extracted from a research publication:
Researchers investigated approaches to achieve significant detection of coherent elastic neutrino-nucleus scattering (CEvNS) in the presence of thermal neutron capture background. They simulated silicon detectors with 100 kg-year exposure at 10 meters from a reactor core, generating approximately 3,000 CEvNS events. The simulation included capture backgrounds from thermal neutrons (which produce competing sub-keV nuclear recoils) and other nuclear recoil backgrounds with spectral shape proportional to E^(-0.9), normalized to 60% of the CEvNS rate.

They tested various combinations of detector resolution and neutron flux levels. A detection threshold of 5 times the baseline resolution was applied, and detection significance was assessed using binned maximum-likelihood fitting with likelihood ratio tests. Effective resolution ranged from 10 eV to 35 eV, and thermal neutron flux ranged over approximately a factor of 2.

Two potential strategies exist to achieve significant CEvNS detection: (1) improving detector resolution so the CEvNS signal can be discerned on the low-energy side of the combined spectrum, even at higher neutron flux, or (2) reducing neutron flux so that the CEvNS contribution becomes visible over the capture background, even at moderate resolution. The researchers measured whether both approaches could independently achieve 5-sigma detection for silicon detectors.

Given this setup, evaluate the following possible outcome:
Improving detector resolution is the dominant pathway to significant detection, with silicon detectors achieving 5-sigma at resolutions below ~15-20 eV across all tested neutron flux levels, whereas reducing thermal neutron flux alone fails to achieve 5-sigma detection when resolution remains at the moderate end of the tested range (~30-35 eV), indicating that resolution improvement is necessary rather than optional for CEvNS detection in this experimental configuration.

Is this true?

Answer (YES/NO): NO